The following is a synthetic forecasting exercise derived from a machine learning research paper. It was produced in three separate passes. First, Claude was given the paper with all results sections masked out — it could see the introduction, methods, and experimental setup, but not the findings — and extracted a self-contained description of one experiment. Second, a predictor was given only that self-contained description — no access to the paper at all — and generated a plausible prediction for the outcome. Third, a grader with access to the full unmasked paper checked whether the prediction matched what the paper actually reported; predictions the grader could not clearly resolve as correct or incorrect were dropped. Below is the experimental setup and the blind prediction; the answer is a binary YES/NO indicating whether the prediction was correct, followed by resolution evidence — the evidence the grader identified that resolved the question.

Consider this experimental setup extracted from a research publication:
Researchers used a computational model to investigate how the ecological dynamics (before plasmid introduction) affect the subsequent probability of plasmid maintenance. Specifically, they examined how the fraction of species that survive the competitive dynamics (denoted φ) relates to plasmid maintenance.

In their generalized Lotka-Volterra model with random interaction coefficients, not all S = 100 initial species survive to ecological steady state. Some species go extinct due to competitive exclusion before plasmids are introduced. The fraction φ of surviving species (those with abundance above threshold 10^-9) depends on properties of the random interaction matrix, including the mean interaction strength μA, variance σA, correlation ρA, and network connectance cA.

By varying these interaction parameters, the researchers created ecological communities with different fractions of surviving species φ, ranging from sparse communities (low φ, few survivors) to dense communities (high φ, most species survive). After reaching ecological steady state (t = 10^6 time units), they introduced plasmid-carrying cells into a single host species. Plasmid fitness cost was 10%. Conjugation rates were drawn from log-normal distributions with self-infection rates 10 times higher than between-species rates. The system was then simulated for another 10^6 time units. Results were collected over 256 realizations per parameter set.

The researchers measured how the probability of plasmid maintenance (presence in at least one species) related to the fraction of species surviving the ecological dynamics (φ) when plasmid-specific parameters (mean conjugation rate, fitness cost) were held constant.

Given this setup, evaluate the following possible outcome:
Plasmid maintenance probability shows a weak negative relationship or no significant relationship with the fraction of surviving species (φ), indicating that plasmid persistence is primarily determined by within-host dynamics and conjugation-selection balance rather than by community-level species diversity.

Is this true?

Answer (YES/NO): NO